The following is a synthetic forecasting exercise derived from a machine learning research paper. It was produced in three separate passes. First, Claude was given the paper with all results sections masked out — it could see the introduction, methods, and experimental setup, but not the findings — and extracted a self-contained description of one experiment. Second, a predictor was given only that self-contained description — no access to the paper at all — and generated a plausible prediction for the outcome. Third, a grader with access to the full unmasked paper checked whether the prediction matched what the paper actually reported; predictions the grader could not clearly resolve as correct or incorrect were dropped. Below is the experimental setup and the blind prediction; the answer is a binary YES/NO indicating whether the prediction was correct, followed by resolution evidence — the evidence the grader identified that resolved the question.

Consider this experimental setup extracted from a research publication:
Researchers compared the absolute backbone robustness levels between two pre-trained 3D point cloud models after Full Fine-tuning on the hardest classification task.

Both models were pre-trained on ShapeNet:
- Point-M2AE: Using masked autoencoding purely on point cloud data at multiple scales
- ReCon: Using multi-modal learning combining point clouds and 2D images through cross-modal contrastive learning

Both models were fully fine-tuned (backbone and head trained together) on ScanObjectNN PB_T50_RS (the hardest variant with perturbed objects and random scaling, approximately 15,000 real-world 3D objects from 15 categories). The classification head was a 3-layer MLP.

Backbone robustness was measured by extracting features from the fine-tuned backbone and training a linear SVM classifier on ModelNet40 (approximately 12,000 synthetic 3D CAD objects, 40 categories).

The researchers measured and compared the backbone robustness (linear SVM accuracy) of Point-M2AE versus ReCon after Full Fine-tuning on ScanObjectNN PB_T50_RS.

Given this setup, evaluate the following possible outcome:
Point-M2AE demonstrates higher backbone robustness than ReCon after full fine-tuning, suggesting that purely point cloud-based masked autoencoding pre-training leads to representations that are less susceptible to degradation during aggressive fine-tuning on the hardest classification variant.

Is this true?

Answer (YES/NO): NO